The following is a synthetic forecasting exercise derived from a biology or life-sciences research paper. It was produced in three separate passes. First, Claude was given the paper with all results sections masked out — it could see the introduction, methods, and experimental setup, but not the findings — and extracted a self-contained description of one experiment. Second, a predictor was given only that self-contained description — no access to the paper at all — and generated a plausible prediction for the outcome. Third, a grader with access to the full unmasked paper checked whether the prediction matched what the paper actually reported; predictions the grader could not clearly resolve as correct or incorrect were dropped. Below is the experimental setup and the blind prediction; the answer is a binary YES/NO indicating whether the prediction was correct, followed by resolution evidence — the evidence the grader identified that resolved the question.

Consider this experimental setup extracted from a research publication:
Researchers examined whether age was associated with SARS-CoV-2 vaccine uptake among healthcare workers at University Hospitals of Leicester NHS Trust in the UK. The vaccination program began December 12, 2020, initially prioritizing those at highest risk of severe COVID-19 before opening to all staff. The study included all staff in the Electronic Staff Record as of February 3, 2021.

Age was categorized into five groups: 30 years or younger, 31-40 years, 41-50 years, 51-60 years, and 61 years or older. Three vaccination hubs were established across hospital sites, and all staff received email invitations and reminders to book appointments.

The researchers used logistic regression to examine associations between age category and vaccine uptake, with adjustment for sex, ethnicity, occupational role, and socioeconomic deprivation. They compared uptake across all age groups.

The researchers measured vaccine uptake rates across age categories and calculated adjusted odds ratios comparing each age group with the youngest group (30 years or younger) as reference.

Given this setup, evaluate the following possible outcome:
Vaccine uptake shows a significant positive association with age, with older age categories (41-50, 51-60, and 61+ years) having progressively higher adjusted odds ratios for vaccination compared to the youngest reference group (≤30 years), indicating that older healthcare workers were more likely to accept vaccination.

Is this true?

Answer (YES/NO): NO